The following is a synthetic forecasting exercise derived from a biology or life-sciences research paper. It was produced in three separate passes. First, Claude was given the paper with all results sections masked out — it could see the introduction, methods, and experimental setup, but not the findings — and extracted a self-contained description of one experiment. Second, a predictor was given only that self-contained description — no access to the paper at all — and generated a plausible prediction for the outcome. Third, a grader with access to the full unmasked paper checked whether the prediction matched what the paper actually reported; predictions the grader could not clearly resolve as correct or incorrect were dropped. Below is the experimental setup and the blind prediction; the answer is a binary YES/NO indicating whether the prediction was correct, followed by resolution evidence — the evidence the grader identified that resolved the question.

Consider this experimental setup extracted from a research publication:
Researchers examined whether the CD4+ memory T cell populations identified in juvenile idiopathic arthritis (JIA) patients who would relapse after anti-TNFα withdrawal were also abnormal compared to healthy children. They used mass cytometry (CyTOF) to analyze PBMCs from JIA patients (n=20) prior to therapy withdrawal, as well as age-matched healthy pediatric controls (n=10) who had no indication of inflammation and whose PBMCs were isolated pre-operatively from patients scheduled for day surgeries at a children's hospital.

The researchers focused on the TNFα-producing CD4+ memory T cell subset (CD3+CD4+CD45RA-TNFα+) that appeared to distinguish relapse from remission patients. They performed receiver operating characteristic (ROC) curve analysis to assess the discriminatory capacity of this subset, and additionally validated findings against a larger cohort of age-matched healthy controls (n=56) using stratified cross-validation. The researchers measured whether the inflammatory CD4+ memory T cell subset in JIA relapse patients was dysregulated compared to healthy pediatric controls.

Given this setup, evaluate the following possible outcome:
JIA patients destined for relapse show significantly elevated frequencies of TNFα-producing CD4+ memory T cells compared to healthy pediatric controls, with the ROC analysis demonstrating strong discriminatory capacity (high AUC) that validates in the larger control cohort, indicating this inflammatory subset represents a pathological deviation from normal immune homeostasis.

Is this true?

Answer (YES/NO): YES